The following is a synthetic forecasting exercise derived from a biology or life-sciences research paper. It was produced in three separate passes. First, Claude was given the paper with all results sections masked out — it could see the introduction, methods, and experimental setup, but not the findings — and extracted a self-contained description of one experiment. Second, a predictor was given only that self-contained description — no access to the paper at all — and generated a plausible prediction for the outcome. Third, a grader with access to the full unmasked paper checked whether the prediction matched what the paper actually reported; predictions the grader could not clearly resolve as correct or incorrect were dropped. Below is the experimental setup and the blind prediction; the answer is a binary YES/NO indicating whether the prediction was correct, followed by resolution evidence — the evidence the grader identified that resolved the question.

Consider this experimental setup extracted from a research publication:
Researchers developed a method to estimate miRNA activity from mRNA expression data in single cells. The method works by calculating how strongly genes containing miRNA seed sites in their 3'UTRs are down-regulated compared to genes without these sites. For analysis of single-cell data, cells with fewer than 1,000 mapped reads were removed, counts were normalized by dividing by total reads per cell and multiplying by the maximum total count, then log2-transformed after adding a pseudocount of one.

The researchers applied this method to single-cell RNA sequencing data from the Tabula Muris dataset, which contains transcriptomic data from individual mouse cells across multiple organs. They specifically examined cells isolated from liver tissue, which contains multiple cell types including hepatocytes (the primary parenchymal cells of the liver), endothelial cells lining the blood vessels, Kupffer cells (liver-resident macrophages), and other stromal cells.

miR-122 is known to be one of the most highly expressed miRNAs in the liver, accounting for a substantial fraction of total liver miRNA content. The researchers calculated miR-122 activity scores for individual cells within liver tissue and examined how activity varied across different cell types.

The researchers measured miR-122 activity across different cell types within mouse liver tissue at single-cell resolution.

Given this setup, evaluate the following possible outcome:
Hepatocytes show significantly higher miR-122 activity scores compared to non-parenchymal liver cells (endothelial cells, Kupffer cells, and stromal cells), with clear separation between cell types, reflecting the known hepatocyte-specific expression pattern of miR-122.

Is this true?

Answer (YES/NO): YES